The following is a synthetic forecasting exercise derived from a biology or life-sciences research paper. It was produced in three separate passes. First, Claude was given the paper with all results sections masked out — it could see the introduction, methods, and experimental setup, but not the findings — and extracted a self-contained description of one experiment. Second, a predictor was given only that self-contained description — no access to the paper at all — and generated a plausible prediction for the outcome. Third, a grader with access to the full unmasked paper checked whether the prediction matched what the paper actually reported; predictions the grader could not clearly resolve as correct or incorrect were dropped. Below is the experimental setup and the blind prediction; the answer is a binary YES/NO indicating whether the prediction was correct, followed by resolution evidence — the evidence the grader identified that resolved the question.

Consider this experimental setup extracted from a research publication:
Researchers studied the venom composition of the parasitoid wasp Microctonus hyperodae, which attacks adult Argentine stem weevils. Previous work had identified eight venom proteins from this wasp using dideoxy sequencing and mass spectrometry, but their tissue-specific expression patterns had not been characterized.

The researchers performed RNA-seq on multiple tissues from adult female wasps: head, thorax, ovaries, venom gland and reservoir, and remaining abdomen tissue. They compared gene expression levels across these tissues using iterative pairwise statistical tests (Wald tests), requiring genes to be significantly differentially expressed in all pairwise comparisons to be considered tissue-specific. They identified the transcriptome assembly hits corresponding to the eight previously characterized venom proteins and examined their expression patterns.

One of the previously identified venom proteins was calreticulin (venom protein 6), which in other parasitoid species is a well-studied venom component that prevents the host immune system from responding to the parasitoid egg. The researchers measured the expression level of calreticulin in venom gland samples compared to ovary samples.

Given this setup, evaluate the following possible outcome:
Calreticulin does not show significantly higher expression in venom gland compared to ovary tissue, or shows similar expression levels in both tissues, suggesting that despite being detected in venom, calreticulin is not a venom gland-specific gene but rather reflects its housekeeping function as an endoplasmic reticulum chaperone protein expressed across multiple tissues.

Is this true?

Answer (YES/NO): YES